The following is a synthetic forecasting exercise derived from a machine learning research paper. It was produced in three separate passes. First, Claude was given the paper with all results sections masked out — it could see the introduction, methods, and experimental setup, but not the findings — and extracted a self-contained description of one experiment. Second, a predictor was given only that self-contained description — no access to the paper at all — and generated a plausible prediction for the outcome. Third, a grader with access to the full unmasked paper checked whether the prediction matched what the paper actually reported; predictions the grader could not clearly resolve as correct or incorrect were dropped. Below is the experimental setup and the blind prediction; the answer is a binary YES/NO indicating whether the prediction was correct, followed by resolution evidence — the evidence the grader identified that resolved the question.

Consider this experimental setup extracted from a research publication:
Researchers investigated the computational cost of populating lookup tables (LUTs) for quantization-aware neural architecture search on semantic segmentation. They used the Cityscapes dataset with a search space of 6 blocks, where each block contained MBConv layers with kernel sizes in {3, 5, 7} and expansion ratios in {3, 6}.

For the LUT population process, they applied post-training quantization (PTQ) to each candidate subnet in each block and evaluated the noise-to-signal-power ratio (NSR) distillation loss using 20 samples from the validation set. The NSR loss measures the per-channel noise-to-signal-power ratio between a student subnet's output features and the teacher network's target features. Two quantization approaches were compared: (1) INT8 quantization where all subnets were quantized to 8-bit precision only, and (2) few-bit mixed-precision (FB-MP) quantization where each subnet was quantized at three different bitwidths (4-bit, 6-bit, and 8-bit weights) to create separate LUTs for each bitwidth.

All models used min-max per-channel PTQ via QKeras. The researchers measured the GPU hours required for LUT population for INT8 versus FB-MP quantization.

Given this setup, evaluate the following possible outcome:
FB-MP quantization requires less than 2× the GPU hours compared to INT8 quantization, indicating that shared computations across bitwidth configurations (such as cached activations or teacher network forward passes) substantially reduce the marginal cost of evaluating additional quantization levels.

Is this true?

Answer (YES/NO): NO